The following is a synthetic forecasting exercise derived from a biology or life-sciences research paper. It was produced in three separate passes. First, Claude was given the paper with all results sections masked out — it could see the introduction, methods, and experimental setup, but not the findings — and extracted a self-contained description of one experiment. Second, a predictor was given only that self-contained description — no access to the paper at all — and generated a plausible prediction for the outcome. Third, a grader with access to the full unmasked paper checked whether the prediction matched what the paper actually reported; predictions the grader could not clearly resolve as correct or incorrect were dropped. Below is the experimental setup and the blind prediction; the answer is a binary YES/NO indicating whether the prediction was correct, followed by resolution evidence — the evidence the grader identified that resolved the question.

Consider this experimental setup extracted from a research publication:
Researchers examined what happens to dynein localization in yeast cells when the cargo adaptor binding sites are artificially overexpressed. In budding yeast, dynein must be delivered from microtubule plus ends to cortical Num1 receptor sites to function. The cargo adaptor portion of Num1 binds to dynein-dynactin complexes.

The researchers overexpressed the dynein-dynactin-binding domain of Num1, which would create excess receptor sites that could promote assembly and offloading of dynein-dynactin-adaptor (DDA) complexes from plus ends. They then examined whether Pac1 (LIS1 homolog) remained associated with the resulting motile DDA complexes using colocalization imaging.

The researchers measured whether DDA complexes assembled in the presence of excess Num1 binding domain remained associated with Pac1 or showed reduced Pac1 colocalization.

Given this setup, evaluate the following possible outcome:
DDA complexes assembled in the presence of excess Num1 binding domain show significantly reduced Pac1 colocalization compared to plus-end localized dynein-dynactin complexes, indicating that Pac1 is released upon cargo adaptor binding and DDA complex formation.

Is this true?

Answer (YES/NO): YES